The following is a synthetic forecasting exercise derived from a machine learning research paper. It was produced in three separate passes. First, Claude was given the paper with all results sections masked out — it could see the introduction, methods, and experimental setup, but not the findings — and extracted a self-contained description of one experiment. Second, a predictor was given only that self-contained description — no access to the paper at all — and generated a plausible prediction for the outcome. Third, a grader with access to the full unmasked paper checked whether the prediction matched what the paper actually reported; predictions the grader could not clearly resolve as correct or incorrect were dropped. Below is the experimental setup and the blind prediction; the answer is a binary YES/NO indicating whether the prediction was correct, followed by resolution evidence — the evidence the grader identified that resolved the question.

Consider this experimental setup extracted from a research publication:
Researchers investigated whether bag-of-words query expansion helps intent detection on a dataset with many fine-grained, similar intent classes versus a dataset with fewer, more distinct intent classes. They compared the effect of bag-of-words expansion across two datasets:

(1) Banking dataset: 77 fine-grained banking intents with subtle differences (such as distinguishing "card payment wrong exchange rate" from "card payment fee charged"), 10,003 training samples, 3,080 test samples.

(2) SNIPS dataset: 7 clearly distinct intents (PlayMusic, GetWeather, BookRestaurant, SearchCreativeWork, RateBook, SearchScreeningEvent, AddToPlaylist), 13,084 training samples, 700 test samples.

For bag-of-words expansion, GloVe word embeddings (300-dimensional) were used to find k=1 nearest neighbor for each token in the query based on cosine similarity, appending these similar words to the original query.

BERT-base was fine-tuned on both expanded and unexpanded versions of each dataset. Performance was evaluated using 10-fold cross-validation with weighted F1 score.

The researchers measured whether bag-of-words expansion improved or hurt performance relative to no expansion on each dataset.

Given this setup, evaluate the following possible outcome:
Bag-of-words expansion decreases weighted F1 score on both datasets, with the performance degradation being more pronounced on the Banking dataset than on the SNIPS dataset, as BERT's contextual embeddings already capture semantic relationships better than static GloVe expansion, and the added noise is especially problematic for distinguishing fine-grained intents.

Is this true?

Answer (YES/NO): NO